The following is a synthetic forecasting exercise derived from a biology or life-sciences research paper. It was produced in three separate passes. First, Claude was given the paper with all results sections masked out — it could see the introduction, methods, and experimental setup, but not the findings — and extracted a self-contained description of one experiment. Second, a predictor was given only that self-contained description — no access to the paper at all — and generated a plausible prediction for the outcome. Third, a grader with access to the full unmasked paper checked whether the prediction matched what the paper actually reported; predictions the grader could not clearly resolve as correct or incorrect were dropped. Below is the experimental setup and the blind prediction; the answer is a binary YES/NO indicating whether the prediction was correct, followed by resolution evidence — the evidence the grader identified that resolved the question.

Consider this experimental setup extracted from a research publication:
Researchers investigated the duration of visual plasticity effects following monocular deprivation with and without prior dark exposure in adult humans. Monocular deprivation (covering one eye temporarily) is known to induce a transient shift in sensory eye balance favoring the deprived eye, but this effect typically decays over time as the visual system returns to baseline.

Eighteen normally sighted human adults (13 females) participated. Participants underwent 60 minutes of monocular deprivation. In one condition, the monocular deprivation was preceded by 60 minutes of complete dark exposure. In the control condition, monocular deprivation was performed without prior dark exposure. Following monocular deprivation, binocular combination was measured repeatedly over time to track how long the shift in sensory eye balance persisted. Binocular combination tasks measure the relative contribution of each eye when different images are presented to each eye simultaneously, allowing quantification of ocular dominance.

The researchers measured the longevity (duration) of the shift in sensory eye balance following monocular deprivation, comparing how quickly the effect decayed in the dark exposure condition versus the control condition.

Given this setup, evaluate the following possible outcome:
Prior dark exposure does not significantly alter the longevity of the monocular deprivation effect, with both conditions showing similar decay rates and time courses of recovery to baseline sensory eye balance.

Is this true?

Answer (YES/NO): NO